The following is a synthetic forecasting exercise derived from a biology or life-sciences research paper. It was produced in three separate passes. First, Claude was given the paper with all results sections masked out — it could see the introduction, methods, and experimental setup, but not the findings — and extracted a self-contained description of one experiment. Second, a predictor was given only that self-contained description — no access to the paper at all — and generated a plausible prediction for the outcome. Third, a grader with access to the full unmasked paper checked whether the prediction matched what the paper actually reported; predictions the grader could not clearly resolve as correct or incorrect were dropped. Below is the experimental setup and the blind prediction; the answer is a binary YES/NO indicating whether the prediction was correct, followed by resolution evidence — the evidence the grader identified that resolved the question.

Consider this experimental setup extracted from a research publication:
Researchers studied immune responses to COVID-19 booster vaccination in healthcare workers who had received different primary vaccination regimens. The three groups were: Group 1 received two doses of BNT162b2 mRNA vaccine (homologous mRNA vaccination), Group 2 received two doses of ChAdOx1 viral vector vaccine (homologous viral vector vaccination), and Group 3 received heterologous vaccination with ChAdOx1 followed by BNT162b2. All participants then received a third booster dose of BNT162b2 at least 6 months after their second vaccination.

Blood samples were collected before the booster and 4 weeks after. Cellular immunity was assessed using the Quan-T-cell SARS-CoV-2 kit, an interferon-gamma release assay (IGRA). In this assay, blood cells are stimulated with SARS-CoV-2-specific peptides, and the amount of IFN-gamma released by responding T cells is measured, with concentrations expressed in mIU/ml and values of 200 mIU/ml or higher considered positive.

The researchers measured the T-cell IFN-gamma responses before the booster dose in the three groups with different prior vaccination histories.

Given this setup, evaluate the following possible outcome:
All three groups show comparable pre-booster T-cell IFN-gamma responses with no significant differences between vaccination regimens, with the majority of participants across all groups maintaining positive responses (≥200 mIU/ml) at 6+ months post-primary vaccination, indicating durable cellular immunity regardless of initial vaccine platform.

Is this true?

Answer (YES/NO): NO